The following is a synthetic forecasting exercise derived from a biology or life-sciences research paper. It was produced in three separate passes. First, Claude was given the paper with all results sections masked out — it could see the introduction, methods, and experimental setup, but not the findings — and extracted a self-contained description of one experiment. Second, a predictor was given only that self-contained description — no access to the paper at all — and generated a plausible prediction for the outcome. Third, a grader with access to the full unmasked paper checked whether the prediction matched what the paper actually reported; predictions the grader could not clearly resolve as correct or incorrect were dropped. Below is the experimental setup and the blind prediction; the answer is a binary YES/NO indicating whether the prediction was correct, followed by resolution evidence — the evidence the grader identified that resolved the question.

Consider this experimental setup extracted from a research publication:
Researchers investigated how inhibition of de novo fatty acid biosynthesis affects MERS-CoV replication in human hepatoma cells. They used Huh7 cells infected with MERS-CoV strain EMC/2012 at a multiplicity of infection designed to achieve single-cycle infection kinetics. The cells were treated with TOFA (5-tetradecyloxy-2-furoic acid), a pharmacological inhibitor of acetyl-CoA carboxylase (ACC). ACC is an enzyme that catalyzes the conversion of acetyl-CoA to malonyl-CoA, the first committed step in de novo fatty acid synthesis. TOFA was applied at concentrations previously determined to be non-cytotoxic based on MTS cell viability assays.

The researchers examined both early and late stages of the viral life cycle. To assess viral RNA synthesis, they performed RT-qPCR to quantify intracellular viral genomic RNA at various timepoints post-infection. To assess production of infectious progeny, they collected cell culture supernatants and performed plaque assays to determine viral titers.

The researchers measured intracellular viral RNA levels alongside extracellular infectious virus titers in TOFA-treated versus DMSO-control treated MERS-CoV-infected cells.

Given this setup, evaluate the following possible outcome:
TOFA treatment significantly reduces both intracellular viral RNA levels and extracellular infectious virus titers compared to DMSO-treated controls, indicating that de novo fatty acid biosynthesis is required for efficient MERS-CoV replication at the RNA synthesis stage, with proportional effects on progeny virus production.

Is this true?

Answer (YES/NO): NO